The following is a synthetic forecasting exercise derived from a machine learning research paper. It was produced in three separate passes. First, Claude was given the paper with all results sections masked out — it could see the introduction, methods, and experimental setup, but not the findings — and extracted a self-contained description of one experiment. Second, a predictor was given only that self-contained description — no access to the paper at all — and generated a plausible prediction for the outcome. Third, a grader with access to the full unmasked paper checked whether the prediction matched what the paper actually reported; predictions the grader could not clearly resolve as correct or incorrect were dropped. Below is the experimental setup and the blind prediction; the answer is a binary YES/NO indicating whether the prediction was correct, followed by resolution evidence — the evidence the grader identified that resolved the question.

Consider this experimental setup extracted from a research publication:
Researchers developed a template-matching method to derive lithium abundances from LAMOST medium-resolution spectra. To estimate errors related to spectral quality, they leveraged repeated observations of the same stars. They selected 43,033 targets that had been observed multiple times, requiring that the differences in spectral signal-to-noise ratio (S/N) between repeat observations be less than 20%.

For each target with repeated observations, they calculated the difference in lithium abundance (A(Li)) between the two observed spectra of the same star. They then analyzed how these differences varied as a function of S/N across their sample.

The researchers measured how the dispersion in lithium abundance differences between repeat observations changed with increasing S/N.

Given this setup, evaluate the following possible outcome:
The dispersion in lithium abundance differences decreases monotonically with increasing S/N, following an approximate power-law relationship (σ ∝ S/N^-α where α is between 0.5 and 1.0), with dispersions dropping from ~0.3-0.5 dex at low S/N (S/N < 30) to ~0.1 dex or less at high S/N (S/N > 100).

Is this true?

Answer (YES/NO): NO